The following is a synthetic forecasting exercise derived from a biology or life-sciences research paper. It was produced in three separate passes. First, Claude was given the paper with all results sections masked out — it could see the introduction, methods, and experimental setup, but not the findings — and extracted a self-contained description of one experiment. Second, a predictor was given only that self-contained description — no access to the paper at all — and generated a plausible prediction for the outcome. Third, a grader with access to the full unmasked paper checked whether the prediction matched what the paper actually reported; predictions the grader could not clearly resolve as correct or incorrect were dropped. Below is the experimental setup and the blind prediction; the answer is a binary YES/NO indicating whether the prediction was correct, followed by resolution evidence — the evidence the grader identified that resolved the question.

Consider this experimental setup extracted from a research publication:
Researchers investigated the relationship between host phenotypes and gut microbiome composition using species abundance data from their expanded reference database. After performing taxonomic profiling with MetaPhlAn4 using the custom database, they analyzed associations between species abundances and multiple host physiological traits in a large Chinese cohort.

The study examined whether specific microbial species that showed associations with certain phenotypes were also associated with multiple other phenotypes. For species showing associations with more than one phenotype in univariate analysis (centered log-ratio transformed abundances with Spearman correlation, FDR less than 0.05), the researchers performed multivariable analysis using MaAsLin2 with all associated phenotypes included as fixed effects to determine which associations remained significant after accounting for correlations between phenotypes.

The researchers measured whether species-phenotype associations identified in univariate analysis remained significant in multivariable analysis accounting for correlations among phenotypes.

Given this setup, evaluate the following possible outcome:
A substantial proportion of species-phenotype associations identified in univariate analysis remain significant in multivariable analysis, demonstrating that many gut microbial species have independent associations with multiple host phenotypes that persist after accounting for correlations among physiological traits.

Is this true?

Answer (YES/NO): NO